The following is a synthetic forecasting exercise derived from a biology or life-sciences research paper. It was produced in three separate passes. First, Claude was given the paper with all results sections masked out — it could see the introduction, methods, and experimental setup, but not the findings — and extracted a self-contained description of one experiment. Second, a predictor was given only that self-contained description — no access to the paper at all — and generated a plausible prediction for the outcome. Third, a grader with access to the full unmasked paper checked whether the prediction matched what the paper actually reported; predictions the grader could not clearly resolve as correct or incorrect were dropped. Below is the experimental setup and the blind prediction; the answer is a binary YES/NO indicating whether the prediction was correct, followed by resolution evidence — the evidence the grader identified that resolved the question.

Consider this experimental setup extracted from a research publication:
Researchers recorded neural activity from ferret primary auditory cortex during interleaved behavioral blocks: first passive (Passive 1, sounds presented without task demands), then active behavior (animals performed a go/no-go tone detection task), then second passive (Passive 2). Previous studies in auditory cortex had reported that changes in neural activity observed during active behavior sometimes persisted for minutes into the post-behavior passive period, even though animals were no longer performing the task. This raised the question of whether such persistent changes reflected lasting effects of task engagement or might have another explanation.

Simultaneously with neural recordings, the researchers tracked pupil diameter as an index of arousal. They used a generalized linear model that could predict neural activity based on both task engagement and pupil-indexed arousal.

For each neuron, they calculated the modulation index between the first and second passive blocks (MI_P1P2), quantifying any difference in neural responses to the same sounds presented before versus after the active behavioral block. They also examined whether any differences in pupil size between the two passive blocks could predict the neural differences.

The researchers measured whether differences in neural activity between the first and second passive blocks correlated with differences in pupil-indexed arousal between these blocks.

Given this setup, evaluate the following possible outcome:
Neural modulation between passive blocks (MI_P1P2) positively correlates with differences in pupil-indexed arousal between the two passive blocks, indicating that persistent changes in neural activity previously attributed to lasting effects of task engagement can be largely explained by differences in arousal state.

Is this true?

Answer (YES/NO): NO